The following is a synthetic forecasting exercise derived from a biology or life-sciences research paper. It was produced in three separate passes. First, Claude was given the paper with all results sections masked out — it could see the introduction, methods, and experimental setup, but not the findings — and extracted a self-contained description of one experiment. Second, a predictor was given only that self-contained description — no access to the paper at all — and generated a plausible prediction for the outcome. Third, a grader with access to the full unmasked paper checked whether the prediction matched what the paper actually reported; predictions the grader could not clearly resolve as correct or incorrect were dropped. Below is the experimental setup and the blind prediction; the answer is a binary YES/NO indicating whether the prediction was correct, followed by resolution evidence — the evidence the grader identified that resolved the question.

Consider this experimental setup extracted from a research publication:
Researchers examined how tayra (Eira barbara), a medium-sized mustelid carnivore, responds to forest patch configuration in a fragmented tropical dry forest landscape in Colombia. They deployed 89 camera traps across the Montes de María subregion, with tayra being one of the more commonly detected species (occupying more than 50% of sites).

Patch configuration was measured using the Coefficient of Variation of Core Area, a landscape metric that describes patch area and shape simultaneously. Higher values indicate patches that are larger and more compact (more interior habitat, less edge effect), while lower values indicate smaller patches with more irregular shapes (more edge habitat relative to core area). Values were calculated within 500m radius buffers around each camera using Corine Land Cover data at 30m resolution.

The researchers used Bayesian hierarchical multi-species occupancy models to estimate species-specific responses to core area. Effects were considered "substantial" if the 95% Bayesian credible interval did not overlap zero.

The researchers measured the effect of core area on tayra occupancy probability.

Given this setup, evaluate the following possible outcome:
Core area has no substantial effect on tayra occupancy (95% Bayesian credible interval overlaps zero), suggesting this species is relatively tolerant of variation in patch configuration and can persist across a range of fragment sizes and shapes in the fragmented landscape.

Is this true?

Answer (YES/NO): NO